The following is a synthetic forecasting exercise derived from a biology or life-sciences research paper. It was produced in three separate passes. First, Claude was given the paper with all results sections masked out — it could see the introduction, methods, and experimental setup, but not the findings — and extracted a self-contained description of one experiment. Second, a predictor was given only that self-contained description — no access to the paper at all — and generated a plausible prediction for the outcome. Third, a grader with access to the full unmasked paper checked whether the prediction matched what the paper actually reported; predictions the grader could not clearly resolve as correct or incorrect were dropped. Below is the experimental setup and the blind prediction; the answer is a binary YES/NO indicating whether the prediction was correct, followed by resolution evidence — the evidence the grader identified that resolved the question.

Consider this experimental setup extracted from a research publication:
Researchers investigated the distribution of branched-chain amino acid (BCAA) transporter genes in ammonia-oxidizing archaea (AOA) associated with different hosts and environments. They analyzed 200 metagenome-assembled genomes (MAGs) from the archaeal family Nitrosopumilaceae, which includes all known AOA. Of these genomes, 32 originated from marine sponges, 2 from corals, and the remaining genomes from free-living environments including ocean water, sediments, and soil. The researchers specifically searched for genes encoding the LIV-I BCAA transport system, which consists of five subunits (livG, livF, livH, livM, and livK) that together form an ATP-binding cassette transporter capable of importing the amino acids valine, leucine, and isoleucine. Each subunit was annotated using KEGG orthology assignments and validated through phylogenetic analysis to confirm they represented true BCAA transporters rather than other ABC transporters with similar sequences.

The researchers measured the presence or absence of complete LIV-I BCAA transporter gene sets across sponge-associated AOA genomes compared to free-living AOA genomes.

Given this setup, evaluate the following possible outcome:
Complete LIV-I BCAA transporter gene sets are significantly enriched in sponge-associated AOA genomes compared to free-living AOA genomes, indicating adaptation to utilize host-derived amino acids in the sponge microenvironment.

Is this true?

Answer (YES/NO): YES